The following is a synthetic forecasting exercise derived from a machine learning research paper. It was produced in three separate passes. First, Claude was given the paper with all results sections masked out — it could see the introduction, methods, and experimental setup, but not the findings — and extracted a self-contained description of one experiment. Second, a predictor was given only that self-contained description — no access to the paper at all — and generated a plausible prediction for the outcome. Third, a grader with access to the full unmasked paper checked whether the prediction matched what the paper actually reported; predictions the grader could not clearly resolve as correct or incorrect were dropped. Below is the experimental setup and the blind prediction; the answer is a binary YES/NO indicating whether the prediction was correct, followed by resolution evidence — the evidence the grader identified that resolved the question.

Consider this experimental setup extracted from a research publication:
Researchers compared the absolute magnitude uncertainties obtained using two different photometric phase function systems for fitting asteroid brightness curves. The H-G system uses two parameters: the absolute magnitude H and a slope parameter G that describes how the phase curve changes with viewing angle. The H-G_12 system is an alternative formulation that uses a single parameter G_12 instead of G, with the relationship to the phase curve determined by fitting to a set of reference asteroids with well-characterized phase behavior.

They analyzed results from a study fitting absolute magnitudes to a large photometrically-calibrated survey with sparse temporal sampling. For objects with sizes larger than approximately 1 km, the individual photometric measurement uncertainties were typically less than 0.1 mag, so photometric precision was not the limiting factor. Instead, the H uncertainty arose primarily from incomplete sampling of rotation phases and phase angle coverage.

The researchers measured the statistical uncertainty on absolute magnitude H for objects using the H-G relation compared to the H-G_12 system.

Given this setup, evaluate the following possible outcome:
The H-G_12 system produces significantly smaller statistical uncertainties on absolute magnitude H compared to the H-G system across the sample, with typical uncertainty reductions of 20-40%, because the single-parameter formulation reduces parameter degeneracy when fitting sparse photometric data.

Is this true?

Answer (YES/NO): NO